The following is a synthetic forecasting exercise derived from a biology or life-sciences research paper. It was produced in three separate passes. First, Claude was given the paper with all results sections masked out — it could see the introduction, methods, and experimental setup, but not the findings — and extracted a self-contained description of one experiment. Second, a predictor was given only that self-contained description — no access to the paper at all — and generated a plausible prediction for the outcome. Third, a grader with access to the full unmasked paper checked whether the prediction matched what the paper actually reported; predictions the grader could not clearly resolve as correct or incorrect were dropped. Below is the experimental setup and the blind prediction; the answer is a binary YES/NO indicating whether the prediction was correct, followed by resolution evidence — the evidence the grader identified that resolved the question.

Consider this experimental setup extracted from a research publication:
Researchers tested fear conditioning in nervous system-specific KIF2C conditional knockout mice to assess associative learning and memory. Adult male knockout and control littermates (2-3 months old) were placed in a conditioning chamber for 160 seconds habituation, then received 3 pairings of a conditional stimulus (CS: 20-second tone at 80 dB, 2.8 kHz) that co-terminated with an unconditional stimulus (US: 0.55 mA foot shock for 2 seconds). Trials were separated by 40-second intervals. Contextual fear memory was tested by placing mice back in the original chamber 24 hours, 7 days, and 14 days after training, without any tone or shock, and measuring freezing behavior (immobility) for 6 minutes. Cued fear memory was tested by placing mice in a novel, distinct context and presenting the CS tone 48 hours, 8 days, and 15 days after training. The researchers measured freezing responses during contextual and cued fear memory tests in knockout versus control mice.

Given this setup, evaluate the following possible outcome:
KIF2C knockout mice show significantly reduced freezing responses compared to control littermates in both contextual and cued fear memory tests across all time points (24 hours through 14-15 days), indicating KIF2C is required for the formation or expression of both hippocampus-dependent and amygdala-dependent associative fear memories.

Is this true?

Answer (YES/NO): NO